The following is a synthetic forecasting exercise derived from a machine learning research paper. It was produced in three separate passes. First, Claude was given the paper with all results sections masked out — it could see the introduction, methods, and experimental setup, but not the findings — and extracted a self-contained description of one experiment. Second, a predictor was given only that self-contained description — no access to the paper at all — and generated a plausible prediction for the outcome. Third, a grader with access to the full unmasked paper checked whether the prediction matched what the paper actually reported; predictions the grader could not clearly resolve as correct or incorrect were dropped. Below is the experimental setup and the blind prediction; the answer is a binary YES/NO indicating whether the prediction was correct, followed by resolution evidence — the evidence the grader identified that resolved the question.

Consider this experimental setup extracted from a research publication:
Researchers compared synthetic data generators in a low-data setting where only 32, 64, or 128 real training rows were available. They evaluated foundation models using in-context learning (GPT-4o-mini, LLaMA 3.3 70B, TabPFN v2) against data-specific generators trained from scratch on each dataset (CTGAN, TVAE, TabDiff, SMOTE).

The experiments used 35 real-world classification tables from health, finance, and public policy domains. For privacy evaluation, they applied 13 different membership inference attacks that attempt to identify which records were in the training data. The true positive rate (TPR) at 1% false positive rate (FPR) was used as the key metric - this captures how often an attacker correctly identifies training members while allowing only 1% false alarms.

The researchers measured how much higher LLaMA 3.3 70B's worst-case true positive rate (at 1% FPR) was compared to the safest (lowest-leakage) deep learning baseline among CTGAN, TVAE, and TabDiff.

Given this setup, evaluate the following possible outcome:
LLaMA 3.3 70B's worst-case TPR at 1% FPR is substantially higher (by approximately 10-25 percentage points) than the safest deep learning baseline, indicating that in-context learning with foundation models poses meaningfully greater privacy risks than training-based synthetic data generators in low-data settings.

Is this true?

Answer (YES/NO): NO